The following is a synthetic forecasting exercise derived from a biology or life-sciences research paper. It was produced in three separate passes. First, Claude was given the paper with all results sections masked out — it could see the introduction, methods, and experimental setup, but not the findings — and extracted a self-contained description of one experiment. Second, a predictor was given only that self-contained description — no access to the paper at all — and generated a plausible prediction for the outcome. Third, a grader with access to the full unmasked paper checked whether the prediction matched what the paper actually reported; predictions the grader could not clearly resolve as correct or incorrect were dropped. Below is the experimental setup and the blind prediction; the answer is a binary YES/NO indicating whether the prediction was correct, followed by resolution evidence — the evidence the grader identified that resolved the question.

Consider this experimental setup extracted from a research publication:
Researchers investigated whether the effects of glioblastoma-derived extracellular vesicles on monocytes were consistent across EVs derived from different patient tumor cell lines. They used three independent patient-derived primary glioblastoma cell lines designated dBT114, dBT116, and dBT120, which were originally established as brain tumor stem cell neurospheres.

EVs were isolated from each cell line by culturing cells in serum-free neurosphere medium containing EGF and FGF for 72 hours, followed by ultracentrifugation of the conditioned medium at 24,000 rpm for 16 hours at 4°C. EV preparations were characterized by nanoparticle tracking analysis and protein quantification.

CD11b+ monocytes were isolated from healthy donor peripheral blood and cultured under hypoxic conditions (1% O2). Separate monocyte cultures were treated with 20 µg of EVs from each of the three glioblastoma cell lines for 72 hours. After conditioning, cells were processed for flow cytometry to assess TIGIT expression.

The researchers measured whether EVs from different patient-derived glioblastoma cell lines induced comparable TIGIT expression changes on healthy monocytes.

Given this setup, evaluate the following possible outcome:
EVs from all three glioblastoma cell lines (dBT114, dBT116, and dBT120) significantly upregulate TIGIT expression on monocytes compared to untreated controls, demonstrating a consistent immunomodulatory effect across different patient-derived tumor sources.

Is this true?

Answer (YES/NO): YES